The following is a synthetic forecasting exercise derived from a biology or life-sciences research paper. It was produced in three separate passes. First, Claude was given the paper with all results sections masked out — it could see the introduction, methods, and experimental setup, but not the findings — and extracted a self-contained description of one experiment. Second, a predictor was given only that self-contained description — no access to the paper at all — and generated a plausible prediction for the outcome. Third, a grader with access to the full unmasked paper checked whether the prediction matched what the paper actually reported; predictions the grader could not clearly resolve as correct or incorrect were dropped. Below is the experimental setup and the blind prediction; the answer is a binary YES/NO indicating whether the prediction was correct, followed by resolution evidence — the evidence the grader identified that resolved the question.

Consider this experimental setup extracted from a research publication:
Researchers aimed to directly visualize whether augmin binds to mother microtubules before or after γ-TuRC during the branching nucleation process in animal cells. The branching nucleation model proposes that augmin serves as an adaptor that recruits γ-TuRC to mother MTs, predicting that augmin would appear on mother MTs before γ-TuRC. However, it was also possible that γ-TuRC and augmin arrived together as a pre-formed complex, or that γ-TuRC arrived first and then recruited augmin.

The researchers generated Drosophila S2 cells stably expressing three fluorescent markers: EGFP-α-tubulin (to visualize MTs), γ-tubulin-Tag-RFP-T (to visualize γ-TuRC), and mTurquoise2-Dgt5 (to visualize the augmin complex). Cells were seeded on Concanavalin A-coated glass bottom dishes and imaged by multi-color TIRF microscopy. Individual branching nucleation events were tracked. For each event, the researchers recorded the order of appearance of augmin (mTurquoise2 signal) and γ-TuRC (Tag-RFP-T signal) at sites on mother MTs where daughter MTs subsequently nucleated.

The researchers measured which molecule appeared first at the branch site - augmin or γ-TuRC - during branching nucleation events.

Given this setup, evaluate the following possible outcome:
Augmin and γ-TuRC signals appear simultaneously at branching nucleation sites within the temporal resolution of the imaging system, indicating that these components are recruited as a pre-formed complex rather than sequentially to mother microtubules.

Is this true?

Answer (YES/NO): NO